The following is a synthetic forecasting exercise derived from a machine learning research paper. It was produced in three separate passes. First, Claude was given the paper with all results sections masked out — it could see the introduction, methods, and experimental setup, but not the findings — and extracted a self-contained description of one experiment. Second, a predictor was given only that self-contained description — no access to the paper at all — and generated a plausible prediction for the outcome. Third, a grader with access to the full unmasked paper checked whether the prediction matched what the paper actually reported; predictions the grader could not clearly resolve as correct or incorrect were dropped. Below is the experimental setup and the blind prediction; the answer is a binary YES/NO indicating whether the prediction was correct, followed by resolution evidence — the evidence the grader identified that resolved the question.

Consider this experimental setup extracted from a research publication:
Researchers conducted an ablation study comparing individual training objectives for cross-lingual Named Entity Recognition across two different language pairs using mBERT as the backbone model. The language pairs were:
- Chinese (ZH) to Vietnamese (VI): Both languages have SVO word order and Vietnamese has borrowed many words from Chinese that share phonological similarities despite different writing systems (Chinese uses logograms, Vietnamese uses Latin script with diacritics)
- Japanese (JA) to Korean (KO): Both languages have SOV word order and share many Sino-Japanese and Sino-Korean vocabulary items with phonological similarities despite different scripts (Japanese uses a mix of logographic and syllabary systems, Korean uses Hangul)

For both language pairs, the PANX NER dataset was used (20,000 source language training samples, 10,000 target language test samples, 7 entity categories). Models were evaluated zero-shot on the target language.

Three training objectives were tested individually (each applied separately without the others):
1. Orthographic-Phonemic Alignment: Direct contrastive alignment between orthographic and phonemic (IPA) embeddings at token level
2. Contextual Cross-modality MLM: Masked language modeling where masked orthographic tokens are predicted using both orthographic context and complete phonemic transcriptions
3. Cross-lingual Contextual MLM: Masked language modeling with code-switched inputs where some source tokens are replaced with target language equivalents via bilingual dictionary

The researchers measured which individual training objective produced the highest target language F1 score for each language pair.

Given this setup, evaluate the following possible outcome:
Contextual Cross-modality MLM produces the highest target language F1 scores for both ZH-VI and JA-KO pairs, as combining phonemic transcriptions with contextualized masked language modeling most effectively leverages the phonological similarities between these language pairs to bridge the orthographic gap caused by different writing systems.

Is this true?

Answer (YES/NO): NO